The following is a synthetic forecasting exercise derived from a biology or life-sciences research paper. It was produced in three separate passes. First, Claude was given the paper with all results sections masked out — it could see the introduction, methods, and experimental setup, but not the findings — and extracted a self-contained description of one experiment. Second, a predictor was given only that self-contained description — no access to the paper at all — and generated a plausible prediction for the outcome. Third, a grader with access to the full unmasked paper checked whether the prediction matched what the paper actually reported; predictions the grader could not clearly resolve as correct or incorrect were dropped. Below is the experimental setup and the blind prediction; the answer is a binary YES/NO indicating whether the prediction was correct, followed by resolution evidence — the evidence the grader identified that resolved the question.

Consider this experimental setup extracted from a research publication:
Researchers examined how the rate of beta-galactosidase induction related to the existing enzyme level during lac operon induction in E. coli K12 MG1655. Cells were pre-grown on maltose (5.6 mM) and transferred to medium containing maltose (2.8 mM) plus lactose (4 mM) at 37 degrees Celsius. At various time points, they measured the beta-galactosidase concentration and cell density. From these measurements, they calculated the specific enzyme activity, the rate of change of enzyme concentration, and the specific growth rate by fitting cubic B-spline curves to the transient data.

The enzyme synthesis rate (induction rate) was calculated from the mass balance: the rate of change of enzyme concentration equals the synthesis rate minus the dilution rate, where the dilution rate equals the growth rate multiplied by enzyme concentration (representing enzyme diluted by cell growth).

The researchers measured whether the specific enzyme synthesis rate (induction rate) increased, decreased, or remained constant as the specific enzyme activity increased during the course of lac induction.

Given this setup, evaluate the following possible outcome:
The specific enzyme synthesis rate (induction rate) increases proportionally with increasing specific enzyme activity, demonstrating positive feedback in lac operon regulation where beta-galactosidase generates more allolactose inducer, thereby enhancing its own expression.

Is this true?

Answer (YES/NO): NO